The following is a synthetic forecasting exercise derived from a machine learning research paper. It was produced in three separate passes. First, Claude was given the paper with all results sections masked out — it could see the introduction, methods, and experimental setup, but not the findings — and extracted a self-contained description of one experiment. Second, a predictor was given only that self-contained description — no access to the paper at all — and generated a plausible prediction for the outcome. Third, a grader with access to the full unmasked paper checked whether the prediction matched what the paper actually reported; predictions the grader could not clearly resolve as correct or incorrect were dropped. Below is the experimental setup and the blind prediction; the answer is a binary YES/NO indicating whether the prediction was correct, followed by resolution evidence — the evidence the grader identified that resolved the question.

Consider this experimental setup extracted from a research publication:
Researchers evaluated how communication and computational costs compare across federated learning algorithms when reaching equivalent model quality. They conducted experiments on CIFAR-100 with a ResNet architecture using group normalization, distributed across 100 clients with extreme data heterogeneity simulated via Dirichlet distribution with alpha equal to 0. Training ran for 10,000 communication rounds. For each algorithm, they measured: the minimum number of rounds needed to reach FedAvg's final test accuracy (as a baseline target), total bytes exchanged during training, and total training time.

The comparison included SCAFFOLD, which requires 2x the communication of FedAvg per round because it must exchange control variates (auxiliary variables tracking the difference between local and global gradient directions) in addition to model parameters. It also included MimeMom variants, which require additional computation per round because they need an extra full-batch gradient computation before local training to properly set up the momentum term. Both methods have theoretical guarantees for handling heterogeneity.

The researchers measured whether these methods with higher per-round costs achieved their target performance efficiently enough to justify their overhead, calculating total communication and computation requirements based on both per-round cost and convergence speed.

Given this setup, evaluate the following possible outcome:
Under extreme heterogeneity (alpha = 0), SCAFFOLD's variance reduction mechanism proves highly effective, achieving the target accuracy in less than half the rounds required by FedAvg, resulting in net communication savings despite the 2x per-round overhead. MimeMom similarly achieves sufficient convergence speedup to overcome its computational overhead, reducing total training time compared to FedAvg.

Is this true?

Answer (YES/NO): NO